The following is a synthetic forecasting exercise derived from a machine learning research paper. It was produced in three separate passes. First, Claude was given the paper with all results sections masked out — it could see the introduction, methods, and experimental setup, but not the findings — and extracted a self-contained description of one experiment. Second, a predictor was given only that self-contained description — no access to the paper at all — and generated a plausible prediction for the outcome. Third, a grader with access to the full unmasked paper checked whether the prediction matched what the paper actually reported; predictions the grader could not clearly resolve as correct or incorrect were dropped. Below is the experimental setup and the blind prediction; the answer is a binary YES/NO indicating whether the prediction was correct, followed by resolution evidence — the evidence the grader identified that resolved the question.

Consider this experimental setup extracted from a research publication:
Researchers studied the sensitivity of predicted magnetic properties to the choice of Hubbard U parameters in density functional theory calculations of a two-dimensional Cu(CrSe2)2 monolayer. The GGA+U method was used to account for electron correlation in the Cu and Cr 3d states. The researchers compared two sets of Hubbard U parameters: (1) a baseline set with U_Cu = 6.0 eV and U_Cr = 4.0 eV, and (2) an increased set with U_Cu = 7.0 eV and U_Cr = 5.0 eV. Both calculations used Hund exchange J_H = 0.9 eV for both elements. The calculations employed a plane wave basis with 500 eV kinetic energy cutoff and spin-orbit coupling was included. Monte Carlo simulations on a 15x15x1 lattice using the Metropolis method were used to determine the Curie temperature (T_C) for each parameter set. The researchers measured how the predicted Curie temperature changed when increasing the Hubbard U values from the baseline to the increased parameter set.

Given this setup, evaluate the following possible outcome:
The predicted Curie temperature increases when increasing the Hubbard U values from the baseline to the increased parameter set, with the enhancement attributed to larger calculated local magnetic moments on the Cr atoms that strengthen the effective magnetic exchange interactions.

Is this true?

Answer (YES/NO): NO